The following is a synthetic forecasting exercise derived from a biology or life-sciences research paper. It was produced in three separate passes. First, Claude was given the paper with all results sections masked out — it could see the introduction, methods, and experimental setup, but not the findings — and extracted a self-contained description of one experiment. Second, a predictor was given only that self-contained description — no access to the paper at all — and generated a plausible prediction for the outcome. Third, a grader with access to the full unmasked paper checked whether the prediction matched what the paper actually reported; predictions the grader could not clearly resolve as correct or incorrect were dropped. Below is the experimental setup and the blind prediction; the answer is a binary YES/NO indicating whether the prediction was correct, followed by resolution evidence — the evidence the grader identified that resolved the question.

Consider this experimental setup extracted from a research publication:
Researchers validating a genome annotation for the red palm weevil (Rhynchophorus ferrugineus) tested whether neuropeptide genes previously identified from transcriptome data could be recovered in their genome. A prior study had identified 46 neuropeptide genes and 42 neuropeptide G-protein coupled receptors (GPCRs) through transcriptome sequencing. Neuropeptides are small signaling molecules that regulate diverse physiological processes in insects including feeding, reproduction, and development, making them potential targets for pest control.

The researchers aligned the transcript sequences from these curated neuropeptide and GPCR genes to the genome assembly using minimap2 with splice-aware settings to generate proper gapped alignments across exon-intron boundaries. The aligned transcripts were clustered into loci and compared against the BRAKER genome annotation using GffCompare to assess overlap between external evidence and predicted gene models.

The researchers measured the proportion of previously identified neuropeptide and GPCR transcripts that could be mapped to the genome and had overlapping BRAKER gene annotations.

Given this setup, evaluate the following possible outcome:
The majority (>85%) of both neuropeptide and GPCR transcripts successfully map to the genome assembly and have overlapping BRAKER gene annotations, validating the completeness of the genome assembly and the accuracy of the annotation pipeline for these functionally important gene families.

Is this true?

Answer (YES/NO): YES